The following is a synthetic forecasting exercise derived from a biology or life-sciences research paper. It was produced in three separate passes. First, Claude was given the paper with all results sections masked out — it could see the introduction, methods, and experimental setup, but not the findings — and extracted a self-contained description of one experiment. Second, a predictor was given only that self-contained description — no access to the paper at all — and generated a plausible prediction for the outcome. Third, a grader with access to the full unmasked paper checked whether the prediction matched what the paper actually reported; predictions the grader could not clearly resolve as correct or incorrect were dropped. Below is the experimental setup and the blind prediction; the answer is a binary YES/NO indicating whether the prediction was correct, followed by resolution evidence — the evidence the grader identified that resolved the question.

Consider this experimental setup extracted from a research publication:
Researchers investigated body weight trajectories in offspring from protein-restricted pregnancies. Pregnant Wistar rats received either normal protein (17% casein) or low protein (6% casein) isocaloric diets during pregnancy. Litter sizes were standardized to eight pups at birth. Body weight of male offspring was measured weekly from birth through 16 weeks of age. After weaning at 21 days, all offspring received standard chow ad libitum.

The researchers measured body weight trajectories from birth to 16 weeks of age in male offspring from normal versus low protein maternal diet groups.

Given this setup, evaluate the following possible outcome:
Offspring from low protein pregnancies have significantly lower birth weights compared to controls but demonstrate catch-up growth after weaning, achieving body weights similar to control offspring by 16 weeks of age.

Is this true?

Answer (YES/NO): NO